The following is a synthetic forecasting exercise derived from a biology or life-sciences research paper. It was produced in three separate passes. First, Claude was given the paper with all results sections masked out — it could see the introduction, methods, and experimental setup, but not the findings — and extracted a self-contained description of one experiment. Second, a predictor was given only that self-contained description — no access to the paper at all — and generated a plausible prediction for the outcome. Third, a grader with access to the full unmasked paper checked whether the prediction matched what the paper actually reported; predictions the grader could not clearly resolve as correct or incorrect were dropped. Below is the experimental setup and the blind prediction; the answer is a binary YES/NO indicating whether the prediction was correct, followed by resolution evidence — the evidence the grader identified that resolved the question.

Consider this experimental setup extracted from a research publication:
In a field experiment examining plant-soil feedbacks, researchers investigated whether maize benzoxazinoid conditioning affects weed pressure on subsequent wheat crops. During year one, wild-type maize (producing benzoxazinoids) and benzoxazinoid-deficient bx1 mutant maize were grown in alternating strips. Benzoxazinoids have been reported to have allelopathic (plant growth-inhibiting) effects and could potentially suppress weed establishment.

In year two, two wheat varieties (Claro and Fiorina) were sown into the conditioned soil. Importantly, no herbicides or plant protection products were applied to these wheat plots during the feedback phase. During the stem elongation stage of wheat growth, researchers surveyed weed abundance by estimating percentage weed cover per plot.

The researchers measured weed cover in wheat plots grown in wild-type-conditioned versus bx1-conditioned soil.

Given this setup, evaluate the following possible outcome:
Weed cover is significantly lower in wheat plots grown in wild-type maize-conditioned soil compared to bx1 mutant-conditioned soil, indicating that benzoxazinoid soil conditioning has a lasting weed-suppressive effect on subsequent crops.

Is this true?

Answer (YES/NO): NO